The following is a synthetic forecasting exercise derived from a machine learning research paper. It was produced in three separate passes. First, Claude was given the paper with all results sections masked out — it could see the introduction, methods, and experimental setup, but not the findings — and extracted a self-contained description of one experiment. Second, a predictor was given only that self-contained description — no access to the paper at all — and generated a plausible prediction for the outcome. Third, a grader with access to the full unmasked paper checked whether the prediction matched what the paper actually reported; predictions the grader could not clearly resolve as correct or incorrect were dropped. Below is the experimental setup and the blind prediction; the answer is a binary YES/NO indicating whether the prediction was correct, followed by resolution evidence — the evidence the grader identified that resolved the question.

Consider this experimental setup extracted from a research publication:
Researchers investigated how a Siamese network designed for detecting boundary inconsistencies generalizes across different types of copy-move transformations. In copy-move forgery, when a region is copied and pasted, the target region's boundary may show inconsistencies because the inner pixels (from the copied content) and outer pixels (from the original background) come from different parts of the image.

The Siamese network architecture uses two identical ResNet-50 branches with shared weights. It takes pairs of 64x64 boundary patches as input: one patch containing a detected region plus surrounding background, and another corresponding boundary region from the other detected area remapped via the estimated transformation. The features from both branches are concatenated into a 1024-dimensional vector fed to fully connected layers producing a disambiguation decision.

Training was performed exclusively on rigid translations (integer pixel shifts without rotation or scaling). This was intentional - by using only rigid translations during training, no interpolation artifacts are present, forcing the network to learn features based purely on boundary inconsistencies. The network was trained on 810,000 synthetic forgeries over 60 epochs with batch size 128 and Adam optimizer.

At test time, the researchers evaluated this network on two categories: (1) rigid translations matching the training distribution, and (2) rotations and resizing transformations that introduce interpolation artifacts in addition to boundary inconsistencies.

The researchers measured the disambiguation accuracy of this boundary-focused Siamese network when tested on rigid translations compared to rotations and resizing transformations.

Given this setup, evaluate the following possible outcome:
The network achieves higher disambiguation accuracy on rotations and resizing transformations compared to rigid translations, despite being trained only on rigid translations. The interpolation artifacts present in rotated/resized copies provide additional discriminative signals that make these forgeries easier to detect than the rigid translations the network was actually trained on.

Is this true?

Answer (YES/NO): NO